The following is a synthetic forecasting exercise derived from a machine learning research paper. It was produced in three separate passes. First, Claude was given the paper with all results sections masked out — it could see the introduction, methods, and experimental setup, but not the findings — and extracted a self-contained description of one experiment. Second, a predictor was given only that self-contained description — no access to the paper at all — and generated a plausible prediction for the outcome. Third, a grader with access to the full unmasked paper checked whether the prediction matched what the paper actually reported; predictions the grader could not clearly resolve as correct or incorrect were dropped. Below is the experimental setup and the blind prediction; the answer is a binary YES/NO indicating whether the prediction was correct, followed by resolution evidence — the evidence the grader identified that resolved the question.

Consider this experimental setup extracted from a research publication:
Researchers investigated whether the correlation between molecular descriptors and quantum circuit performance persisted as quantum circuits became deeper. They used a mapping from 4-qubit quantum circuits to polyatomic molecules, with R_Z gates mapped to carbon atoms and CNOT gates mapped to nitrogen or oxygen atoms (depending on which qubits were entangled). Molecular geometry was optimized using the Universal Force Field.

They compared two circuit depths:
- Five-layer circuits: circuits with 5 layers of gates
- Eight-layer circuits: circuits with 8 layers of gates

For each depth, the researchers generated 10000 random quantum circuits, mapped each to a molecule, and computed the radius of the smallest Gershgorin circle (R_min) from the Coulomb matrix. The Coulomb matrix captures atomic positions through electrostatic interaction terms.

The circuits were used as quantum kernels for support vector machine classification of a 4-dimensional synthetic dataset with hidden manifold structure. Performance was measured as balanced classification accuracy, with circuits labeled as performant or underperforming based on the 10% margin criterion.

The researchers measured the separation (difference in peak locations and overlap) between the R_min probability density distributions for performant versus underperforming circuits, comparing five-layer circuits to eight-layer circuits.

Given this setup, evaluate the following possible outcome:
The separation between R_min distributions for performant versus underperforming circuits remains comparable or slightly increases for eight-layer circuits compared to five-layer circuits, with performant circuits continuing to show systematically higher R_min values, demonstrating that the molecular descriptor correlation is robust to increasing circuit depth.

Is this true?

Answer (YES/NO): YES